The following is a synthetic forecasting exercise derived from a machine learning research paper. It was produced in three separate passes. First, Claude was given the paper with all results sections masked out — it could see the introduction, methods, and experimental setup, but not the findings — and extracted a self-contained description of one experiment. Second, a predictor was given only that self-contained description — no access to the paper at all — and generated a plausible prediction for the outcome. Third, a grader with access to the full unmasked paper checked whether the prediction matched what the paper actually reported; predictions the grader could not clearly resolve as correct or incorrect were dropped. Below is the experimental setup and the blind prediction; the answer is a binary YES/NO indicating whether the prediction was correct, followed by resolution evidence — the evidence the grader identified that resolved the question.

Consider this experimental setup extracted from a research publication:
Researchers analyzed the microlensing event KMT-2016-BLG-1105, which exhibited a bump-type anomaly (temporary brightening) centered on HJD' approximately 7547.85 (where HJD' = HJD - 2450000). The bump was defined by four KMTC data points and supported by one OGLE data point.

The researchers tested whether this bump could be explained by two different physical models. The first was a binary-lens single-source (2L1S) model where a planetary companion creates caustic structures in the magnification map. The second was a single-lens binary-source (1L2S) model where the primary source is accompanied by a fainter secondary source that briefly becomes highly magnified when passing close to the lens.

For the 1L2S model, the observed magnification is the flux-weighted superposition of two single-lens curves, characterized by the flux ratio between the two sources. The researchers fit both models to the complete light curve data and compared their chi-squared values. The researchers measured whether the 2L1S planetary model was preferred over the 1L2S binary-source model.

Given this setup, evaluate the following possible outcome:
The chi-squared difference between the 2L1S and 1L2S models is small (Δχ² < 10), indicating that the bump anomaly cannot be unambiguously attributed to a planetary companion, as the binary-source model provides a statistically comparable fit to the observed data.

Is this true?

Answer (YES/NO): NO